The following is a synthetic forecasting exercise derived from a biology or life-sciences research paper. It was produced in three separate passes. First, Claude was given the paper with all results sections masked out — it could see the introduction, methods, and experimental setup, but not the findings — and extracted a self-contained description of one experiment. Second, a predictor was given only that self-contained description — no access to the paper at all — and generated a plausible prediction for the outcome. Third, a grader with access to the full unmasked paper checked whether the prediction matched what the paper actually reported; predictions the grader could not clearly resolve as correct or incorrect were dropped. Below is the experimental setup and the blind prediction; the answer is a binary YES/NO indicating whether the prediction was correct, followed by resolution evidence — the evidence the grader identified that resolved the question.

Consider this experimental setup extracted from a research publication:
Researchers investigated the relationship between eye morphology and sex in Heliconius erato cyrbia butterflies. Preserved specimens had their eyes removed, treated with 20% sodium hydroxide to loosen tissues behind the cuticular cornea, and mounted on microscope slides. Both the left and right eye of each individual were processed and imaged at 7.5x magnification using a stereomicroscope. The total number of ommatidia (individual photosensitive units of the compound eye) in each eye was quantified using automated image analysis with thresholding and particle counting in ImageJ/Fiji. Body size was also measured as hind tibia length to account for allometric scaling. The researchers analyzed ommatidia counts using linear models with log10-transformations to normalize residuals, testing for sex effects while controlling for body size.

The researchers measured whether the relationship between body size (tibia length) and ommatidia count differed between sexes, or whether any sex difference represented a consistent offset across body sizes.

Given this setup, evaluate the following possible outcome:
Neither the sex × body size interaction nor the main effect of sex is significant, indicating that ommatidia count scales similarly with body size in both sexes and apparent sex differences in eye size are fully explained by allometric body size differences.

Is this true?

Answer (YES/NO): NO